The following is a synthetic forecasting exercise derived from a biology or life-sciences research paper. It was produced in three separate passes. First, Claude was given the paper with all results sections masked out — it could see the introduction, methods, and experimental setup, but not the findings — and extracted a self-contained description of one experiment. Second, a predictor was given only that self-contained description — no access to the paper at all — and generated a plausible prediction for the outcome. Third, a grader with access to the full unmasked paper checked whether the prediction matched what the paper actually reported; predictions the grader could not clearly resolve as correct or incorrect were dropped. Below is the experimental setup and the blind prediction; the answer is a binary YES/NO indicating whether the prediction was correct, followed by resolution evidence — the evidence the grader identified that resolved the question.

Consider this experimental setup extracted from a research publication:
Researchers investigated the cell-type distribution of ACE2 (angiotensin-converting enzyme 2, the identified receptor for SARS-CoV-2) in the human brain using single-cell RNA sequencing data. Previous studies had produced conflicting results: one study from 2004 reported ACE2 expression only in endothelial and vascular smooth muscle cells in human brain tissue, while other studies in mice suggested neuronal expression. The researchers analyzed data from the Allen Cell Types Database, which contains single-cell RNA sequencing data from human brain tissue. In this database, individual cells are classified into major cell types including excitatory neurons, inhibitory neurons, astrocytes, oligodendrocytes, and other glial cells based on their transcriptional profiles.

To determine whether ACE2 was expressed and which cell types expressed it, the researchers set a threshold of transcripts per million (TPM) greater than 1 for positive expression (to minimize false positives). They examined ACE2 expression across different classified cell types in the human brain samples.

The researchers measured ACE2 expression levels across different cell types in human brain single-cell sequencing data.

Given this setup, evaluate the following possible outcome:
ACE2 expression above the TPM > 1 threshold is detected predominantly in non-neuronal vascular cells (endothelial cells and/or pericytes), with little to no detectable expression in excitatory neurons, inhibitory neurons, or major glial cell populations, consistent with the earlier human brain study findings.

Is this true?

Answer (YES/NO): NO